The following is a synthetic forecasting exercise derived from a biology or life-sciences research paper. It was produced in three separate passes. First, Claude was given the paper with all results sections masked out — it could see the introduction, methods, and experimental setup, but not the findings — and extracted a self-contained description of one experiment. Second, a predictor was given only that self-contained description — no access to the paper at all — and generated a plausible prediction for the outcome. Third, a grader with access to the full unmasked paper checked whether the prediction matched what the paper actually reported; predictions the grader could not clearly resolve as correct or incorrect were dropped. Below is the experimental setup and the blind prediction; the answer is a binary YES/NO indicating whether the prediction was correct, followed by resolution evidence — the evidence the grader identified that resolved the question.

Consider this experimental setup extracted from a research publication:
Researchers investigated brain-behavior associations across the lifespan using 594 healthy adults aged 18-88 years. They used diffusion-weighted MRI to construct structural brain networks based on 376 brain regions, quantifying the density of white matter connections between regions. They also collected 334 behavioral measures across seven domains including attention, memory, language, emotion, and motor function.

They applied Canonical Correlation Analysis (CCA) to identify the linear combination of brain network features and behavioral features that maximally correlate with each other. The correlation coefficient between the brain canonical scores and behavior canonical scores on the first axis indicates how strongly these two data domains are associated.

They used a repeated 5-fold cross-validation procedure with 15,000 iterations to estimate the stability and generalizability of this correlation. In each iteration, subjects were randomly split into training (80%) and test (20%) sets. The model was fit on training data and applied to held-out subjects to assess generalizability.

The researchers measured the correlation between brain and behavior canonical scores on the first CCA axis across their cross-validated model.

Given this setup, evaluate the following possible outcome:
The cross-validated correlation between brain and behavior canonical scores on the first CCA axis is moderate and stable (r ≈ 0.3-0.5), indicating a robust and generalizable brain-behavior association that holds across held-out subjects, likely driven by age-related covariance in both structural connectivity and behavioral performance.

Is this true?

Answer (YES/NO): NO